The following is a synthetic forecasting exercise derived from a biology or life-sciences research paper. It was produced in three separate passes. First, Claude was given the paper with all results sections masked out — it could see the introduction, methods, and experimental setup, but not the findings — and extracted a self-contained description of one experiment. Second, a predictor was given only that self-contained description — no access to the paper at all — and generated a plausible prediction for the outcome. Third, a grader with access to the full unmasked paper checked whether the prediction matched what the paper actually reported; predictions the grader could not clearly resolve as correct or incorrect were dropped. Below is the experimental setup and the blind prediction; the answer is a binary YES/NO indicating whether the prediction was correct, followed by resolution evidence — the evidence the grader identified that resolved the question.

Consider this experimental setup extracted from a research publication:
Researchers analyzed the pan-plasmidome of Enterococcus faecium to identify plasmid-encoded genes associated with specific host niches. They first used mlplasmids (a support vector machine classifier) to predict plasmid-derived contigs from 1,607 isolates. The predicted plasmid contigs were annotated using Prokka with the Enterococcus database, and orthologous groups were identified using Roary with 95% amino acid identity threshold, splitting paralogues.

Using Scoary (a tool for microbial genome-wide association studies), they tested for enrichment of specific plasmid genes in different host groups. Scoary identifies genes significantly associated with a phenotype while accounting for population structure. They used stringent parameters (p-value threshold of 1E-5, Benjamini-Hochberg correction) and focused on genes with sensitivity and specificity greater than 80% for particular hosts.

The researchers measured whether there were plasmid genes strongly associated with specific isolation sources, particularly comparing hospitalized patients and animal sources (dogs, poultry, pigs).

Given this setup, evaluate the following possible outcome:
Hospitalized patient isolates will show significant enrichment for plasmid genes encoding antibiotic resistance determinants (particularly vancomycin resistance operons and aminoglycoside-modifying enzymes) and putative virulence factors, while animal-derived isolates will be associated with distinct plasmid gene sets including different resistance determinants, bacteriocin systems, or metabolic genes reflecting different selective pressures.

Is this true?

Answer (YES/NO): NO